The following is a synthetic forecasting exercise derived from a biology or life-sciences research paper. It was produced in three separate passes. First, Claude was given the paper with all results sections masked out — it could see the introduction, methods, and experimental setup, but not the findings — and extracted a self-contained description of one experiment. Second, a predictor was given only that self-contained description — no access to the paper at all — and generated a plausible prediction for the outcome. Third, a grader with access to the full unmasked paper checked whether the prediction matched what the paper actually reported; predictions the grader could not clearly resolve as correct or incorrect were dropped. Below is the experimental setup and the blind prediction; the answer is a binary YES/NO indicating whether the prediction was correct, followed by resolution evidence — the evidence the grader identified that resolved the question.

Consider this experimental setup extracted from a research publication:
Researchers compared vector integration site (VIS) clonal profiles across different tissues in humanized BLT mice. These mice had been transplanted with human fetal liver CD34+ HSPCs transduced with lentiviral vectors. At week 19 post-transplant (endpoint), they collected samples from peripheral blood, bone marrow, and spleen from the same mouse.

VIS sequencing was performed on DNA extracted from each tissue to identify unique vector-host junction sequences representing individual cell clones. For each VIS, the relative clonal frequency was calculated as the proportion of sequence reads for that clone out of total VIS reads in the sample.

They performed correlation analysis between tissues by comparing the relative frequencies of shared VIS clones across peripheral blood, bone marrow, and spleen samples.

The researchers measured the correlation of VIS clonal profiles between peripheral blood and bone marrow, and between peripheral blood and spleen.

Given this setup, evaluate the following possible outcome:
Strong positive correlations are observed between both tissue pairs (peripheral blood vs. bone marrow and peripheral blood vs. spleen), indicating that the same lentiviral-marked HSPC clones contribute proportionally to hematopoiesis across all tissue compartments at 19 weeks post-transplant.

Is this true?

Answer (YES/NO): NO